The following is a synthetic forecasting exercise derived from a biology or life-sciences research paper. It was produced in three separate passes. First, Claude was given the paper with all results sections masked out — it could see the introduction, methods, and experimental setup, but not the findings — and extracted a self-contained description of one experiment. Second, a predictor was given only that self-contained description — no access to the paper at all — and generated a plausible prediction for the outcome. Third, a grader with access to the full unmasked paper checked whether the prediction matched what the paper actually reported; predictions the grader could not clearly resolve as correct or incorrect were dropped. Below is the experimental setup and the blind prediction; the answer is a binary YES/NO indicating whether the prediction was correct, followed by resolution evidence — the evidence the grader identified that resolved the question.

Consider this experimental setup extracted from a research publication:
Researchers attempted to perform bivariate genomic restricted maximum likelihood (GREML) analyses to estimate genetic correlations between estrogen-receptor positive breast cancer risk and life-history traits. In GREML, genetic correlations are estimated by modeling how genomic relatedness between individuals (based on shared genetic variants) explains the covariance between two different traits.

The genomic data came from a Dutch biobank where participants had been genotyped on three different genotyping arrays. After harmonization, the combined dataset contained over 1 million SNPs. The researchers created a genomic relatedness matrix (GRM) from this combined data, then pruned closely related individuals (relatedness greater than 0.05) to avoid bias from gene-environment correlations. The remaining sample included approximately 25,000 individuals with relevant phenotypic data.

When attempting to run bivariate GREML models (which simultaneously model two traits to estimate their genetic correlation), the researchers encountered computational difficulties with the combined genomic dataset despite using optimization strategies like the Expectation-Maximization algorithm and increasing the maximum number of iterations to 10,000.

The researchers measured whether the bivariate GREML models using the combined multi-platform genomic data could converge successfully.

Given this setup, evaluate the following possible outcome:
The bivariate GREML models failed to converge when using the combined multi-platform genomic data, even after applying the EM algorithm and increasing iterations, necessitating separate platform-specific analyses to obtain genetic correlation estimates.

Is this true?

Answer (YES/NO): YES